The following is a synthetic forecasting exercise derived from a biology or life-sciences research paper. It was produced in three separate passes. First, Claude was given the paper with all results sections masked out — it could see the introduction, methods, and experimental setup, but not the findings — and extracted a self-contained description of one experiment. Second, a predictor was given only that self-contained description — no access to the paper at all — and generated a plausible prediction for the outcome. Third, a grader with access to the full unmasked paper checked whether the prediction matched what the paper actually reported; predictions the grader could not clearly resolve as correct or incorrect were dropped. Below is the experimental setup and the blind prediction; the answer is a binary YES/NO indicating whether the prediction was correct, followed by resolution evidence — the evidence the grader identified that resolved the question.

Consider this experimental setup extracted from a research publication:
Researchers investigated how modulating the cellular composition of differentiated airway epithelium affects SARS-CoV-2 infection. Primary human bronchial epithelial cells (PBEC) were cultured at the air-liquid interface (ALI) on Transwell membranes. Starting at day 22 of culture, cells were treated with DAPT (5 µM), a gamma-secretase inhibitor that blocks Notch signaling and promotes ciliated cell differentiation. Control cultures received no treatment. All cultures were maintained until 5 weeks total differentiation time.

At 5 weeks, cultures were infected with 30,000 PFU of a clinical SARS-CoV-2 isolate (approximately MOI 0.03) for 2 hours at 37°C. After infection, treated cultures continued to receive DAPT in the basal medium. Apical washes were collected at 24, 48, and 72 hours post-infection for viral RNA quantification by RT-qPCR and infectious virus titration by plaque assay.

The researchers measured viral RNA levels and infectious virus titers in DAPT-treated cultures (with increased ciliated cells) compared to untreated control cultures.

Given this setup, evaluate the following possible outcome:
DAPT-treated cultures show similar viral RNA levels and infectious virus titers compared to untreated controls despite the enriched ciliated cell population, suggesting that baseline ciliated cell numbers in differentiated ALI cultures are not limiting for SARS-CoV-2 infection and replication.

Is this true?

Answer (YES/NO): NO